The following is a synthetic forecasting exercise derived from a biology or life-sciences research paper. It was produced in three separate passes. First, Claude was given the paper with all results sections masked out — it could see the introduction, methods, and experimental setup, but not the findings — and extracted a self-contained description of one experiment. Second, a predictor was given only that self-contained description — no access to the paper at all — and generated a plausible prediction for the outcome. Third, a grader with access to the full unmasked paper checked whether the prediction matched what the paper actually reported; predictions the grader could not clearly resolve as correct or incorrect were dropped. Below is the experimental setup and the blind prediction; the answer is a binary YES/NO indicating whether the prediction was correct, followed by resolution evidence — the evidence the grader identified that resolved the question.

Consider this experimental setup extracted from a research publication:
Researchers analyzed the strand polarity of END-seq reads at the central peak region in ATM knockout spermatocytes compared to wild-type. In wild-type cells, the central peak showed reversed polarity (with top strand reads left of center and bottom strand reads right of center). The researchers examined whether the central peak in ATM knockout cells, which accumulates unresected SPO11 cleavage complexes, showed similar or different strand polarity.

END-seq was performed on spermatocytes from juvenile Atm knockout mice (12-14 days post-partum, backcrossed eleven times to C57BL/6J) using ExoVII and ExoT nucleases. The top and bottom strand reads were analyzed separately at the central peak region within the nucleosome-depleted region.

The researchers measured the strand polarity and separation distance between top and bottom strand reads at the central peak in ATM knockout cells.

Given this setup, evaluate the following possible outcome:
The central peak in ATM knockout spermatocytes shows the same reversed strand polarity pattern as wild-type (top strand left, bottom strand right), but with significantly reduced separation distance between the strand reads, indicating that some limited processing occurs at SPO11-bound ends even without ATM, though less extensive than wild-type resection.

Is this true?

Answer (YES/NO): NO